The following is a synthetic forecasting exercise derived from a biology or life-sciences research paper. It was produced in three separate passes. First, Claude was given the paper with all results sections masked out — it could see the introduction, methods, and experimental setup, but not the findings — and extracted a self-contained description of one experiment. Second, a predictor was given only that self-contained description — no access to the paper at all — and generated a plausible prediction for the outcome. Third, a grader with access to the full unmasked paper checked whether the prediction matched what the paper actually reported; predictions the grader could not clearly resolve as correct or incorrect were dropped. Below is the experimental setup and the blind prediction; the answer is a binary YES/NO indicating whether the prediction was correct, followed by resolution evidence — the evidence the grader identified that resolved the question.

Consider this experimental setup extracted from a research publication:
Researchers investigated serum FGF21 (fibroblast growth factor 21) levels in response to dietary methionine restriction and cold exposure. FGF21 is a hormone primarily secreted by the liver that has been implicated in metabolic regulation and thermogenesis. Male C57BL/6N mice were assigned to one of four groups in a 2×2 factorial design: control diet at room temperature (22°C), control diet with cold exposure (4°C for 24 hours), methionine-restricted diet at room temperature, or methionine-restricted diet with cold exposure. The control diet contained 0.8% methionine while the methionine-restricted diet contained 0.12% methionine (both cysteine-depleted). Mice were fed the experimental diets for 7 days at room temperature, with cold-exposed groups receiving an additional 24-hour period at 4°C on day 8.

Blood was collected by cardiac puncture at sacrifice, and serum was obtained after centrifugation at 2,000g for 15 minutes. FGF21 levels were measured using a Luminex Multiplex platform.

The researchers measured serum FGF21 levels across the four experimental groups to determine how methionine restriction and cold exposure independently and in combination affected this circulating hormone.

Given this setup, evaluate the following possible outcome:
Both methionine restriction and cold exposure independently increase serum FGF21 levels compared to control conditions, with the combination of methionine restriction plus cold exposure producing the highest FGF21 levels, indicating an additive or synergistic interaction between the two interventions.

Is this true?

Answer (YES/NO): NO